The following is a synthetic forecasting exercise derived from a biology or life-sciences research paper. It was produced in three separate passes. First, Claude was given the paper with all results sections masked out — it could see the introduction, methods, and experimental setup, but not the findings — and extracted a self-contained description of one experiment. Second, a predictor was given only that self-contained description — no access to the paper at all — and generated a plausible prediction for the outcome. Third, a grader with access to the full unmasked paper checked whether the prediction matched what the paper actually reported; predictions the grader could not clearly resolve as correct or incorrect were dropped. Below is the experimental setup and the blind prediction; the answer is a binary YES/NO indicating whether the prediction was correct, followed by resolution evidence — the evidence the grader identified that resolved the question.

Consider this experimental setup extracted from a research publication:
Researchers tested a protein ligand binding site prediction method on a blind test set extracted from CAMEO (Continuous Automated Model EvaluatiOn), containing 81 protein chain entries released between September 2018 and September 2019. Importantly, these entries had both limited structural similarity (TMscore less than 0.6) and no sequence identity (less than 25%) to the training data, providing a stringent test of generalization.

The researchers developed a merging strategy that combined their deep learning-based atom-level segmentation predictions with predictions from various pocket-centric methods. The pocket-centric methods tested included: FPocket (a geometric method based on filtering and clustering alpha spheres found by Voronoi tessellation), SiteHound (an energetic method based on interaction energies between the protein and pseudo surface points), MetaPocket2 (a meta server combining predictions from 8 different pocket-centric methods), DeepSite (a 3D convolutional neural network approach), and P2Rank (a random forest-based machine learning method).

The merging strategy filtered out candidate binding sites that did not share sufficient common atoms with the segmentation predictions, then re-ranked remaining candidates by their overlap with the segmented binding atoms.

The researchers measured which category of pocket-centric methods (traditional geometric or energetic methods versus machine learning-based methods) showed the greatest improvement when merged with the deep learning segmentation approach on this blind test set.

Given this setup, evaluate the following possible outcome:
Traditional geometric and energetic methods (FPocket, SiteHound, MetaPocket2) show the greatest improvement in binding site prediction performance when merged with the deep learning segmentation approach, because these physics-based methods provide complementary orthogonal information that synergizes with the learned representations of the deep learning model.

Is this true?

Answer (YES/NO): NO